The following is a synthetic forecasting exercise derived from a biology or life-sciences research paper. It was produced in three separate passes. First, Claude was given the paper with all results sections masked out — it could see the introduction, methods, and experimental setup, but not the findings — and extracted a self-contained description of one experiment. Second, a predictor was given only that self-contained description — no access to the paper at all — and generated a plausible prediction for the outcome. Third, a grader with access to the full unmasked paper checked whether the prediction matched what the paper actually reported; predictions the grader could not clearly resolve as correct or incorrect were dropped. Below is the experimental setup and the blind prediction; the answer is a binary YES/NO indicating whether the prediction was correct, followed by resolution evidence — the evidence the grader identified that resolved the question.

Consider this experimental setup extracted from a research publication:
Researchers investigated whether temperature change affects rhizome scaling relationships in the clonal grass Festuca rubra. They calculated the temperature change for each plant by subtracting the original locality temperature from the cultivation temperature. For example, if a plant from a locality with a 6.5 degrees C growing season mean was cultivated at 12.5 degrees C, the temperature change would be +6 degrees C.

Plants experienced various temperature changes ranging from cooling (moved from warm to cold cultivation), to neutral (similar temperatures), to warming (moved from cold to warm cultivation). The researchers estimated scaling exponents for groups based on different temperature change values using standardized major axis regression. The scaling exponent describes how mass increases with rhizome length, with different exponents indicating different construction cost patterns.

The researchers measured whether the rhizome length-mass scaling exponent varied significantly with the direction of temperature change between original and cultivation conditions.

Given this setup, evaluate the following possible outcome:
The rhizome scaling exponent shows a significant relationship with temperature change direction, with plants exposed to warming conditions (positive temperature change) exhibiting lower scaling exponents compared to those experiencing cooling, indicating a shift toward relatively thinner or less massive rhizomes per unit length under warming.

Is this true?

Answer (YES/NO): NO